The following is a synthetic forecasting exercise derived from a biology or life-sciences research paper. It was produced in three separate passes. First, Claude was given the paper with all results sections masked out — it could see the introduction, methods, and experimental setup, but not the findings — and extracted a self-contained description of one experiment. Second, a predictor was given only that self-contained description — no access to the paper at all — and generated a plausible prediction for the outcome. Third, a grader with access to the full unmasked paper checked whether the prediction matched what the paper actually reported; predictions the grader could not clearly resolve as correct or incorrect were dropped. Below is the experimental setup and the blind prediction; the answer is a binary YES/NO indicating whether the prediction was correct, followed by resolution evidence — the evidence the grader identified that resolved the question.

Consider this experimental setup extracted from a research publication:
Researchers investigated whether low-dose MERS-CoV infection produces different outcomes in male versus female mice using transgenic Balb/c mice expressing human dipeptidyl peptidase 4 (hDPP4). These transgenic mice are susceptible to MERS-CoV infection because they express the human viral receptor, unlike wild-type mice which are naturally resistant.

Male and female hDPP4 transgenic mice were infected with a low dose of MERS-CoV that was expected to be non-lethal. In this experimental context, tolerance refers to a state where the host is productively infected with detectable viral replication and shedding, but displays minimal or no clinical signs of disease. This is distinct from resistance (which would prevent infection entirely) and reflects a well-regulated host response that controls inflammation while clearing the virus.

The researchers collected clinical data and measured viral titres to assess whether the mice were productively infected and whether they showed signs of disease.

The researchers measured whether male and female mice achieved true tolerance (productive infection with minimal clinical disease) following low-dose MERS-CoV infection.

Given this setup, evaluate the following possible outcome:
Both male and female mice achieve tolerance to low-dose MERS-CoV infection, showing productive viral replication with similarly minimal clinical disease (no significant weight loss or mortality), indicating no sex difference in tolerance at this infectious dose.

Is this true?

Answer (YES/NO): NO